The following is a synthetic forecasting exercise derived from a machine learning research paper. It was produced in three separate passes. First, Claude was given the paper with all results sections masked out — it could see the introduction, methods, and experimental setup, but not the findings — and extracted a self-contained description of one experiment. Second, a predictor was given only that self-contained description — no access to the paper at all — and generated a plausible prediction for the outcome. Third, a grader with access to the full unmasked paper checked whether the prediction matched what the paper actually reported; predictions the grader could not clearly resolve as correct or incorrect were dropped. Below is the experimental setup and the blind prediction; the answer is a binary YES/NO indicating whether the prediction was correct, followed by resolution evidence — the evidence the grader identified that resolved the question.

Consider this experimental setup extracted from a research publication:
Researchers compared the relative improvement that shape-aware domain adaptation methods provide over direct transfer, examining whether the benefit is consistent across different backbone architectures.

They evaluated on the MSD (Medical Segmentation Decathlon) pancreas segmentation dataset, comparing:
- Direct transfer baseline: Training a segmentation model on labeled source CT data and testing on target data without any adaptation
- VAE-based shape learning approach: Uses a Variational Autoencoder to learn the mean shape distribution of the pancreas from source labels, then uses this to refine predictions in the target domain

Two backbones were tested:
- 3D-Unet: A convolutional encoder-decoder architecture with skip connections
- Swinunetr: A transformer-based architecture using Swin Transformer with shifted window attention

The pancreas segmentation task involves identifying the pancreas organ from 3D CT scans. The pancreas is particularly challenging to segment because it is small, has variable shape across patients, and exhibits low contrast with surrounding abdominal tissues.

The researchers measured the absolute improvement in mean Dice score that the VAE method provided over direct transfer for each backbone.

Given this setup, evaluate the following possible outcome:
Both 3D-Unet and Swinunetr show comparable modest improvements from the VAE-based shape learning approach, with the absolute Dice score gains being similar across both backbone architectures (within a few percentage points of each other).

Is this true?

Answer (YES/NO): NO